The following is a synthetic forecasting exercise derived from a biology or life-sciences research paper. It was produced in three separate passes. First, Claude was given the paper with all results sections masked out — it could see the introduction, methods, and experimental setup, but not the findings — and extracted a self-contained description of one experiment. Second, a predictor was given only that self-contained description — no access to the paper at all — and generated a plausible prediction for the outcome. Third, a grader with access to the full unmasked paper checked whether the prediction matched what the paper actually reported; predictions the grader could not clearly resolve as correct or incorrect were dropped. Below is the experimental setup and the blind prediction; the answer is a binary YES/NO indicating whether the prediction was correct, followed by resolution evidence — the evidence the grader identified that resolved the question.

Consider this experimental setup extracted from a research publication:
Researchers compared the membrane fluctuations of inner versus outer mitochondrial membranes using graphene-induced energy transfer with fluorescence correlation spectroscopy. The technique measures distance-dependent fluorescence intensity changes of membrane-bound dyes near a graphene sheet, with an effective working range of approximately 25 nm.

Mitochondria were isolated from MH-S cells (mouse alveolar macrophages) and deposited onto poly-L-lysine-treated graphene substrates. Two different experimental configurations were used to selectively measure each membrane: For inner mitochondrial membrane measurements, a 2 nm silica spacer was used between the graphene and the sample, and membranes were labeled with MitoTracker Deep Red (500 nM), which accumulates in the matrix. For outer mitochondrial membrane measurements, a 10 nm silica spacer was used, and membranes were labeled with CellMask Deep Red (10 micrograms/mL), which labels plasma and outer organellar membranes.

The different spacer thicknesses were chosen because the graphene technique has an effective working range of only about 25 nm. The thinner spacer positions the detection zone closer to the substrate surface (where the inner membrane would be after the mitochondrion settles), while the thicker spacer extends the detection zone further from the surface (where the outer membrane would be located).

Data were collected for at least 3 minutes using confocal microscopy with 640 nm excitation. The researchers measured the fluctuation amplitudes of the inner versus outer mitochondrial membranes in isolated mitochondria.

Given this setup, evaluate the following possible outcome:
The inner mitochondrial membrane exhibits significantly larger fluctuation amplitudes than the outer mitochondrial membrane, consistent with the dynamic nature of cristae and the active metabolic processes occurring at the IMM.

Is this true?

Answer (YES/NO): YES